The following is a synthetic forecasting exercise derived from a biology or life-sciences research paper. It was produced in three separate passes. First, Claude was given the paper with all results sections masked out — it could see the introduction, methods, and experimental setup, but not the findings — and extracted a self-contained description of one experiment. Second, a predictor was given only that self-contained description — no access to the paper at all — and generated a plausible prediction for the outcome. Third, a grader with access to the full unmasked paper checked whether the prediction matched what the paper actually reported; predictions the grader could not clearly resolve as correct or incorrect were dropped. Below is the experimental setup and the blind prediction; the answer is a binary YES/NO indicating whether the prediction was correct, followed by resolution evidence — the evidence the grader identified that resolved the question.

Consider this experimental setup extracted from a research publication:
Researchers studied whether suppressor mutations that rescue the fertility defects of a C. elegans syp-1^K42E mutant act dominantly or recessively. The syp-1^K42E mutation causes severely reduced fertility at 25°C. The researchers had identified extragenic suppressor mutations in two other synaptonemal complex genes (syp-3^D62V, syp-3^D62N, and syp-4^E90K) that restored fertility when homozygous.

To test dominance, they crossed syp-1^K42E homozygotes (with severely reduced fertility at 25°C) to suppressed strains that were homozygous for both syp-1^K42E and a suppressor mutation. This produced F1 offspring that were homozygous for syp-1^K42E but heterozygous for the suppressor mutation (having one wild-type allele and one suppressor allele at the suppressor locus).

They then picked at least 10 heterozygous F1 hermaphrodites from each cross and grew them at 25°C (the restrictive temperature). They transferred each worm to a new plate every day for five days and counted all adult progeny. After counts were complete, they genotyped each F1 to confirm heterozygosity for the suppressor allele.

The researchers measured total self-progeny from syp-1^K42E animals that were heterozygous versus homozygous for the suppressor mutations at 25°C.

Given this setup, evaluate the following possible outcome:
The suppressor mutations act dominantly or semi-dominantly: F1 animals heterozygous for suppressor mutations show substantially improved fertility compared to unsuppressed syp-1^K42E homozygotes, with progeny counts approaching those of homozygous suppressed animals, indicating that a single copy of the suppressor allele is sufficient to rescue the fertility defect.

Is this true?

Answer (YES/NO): NO